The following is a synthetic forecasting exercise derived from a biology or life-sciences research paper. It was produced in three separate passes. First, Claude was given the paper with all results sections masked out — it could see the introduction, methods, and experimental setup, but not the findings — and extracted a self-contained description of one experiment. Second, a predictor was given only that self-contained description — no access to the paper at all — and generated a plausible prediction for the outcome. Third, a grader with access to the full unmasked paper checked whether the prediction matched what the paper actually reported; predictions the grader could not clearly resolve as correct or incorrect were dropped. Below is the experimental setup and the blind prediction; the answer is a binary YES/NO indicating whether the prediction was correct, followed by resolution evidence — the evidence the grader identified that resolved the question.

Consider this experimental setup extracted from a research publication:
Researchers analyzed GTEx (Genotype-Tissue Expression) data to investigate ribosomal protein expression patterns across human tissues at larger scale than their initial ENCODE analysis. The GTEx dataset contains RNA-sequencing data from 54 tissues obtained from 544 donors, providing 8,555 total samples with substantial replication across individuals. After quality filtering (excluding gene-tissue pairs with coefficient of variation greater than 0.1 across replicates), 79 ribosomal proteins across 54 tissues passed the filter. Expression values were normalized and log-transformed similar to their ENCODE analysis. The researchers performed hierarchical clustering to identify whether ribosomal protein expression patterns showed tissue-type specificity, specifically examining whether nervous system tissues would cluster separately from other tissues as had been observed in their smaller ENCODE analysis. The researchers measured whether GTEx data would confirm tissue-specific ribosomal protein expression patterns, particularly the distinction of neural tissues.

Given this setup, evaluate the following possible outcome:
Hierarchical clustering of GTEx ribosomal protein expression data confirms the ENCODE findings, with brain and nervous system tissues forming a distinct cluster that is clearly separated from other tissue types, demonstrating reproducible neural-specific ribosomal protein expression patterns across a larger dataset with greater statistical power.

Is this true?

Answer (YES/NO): YES